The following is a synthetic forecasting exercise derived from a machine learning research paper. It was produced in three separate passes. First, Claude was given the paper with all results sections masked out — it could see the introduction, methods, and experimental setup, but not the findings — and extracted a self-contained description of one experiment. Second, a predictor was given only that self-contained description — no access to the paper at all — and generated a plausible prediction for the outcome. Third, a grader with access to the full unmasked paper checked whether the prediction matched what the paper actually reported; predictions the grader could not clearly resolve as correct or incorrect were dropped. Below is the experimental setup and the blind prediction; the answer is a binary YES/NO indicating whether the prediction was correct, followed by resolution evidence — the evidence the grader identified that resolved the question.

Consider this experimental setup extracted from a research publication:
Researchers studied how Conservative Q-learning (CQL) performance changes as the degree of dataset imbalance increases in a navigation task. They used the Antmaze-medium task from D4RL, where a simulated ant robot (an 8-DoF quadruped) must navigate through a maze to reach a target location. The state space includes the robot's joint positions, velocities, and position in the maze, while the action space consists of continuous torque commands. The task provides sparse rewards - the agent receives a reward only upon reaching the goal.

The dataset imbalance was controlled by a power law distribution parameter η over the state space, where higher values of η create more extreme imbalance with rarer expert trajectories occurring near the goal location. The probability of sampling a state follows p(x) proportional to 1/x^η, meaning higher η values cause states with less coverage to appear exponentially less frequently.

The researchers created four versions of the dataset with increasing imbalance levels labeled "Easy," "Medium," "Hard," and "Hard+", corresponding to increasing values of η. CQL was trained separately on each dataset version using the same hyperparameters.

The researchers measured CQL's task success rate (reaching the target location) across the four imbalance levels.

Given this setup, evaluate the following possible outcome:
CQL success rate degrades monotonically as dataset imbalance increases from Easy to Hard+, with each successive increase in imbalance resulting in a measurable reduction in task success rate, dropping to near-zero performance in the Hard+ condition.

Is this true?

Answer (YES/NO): YES